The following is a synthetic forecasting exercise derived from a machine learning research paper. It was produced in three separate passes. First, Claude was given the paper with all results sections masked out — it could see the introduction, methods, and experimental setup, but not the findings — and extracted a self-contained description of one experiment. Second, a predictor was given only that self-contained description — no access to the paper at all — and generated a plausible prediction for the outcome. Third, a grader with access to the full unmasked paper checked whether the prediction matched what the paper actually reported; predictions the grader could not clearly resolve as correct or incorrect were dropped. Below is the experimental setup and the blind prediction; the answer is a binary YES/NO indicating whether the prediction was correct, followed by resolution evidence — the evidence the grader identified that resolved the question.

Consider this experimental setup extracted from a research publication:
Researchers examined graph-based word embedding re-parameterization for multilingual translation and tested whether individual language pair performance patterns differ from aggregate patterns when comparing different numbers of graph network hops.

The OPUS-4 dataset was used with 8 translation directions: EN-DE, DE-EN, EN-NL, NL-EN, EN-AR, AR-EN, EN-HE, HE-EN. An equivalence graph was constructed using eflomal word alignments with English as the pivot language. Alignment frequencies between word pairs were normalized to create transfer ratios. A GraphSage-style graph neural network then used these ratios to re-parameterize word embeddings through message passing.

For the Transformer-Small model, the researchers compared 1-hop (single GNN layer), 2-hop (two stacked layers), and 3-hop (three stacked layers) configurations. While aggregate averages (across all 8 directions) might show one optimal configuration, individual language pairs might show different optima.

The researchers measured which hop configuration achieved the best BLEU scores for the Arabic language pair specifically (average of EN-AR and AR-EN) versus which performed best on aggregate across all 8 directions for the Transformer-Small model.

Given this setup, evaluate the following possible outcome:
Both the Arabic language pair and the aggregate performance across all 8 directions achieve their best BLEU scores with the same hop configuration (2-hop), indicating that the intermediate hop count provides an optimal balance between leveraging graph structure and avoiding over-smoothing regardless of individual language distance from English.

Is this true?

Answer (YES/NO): NO